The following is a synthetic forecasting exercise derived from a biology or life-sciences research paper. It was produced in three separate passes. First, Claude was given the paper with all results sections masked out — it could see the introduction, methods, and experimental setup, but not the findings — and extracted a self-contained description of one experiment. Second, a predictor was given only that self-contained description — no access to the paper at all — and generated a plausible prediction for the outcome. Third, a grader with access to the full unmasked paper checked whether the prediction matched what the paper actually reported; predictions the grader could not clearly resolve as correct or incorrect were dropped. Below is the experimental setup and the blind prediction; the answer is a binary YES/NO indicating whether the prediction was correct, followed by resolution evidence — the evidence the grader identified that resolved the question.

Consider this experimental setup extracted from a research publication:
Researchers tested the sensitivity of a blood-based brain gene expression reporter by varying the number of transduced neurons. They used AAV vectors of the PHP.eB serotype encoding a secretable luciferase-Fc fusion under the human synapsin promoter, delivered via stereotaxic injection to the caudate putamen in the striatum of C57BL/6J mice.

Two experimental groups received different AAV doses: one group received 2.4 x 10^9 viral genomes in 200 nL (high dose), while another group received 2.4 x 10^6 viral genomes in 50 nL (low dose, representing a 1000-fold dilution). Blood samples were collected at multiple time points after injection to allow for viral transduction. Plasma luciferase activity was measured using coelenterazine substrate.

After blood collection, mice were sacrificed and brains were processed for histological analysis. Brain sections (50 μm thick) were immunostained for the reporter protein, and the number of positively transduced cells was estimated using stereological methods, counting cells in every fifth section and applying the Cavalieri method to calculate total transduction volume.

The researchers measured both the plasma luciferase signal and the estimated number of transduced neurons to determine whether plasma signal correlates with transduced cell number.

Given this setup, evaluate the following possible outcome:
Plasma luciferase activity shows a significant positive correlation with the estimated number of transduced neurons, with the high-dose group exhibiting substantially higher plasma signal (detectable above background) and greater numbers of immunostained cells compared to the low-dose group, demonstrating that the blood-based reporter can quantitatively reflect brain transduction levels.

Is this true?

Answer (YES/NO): YES